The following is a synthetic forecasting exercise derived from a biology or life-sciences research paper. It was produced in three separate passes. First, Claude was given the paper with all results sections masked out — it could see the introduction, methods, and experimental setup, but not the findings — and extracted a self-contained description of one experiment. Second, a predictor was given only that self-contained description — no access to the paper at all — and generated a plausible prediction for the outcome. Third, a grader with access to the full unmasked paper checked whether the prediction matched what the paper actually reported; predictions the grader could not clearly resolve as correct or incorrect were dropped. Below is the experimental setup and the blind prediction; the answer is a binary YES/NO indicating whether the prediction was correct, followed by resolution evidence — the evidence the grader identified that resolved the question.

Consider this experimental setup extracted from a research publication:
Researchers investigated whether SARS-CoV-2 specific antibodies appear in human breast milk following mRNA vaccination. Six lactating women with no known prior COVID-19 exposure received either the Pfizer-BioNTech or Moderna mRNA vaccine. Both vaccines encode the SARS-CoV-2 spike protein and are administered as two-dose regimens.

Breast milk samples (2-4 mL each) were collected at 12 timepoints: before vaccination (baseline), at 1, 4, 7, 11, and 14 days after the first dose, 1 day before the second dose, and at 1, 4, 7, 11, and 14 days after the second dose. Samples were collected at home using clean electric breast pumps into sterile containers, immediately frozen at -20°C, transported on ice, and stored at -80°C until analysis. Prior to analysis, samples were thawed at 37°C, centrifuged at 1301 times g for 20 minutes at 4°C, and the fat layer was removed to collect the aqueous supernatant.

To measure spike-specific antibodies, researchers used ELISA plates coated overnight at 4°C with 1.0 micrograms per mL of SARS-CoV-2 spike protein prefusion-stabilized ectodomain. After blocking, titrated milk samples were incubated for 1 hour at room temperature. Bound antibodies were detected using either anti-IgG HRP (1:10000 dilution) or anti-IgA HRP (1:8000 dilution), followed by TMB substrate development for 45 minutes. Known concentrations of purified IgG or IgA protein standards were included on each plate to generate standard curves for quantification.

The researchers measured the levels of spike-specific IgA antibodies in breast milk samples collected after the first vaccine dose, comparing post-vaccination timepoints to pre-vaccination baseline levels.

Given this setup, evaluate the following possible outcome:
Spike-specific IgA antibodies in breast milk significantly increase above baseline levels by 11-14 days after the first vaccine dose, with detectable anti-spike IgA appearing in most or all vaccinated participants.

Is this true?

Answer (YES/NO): YES